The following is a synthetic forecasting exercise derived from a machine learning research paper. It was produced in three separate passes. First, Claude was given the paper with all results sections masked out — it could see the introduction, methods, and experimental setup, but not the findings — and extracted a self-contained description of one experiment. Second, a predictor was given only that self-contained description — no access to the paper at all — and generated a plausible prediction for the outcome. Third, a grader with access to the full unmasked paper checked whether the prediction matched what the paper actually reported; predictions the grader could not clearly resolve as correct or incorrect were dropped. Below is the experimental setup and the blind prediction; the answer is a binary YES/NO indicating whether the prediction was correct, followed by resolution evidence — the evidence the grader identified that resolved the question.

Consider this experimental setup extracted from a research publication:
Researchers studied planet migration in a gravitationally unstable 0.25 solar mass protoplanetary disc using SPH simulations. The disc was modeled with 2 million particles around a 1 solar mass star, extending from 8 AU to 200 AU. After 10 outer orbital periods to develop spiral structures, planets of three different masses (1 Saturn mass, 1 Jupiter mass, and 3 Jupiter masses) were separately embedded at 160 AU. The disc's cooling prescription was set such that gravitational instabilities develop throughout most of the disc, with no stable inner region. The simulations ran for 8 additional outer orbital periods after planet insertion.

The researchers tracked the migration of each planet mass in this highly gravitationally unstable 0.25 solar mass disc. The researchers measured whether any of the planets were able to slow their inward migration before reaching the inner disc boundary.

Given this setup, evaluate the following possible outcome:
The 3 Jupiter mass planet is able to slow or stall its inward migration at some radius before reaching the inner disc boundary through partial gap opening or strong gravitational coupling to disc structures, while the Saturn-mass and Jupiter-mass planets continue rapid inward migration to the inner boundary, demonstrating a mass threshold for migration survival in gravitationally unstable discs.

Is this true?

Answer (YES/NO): NO